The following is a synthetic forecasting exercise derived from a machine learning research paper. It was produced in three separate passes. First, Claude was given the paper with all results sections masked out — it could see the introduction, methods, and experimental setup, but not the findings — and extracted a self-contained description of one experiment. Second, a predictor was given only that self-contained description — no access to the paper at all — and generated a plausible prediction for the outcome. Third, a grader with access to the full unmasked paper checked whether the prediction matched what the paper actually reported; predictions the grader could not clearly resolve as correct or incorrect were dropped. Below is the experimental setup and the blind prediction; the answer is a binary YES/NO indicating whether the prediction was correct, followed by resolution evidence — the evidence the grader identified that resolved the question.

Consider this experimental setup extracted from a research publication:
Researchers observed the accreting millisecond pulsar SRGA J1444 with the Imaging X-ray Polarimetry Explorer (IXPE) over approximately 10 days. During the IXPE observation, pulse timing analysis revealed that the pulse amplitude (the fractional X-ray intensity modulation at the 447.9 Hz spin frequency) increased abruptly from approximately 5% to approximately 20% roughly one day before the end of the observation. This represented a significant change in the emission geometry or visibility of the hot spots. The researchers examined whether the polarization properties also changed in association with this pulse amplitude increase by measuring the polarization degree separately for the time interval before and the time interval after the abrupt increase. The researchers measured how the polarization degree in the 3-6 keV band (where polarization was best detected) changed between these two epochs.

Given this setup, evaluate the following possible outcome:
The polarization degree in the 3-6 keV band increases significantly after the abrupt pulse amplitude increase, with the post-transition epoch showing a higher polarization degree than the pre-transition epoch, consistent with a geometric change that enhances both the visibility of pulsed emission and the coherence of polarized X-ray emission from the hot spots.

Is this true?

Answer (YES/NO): NO